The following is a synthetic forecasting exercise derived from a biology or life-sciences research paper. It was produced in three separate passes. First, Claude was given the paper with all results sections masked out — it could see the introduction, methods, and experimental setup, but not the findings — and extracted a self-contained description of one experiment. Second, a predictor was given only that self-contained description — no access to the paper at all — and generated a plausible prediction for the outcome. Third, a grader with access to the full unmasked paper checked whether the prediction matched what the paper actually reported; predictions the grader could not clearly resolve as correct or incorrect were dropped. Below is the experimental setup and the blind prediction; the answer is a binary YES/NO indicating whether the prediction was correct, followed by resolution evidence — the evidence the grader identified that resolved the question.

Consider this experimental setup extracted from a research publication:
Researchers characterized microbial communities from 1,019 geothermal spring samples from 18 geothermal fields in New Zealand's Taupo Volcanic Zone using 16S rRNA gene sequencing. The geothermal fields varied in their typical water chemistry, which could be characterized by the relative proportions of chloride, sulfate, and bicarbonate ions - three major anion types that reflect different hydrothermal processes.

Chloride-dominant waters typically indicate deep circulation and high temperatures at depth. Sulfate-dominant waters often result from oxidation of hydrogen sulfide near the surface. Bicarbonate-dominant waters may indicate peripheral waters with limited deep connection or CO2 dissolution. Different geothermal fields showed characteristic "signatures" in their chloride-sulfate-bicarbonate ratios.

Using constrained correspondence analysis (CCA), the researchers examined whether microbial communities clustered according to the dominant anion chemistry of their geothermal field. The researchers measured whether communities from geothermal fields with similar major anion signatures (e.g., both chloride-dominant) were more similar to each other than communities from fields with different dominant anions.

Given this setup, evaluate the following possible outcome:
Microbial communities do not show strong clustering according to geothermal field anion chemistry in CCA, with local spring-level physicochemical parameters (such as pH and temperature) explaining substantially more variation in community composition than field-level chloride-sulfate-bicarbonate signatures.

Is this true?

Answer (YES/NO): NO